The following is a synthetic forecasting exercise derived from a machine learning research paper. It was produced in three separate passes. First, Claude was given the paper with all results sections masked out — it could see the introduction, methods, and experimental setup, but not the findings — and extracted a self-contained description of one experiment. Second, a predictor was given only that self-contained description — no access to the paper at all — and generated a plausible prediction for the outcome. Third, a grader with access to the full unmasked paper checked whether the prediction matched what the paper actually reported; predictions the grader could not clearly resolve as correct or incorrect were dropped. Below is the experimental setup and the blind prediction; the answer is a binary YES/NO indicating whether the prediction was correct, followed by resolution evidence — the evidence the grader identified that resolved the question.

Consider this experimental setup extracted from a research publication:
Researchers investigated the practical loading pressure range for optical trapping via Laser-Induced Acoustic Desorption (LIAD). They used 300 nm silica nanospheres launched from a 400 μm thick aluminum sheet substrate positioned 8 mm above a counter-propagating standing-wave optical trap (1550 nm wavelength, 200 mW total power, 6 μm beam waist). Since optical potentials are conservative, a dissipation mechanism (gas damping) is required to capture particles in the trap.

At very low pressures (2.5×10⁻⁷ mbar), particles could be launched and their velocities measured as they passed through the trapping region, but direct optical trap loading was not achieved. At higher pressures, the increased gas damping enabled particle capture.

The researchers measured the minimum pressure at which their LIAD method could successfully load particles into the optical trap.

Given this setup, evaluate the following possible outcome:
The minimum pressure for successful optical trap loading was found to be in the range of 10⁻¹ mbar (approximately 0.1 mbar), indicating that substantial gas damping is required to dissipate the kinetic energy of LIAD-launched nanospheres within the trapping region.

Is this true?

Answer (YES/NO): NO